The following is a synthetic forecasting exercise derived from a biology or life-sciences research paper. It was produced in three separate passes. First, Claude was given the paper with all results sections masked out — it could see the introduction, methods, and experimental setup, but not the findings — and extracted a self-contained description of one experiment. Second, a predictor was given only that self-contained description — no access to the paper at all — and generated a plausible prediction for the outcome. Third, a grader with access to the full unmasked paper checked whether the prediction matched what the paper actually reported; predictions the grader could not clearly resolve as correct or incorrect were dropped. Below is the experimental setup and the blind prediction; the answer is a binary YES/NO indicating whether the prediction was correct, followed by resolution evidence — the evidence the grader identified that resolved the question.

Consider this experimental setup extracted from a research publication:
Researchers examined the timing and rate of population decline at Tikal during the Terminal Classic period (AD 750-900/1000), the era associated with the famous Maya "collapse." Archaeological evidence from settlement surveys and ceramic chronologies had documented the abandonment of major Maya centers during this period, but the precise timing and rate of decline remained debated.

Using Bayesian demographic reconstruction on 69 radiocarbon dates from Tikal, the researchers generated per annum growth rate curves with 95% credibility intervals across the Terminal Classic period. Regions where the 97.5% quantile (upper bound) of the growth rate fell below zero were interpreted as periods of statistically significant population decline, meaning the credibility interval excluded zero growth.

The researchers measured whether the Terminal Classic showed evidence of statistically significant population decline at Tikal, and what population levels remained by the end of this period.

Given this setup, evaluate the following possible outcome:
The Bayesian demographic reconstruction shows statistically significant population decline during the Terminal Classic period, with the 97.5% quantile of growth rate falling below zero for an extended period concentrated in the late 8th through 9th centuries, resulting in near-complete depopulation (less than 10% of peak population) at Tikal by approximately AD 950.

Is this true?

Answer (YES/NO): NO